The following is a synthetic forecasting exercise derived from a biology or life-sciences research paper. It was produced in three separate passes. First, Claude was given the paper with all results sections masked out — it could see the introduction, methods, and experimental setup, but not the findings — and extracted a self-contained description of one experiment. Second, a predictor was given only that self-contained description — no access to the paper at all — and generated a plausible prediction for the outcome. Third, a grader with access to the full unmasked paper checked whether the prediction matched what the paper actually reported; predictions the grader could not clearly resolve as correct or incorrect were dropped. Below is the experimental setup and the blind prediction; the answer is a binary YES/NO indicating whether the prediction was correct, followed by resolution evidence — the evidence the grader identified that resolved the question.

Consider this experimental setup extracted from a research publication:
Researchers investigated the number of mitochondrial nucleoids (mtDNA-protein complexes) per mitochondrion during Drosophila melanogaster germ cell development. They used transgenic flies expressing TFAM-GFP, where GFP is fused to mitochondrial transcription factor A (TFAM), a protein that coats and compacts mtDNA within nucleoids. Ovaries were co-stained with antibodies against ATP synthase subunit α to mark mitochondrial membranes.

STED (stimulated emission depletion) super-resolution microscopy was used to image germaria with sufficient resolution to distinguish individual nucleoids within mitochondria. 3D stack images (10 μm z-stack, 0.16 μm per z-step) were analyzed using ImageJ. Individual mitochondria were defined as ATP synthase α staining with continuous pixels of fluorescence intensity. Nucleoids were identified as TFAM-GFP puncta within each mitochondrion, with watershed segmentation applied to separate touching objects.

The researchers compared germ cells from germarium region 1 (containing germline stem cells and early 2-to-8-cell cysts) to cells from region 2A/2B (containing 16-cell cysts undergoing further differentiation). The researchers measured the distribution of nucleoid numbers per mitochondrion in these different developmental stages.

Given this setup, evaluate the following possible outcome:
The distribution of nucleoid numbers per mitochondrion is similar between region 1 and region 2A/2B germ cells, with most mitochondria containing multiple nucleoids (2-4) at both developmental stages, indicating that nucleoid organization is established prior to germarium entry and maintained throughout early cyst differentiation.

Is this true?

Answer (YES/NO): NO